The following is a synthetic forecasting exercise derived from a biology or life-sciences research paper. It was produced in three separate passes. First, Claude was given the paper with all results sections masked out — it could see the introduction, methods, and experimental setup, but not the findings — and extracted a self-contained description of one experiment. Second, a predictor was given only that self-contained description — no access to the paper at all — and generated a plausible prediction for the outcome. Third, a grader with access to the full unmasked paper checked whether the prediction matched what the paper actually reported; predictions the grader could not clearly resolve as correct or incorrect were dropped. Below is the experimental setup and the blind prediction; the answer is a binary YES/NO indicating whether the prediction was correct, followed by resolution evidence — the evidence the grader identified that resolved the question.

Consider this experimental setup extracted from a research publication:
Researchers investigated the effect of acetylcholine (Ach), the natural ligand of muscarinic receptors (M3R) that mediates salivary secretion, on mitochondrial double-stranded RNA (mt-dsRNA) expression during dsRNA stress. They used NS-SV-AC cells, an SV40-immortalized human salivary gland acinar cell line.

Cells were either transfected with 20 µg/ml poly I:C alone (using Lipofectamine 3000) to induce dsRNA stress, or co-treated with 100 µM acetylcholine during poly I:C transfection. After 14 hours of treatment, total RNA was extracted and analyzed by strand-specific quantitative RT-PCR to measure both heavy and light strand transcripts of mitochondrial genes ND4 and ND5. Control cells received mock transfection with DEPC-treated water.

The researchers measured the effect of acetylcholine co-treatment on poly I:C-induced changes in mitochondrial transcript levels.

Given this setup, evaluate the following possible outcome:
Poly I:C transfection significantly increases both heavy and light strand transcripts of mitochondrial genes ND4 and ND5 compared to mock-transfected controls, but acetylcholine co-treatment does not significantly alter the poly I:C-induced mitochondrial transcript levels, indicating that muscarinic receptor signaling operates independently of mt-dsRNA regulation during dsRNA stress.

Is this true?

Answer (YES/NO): NO